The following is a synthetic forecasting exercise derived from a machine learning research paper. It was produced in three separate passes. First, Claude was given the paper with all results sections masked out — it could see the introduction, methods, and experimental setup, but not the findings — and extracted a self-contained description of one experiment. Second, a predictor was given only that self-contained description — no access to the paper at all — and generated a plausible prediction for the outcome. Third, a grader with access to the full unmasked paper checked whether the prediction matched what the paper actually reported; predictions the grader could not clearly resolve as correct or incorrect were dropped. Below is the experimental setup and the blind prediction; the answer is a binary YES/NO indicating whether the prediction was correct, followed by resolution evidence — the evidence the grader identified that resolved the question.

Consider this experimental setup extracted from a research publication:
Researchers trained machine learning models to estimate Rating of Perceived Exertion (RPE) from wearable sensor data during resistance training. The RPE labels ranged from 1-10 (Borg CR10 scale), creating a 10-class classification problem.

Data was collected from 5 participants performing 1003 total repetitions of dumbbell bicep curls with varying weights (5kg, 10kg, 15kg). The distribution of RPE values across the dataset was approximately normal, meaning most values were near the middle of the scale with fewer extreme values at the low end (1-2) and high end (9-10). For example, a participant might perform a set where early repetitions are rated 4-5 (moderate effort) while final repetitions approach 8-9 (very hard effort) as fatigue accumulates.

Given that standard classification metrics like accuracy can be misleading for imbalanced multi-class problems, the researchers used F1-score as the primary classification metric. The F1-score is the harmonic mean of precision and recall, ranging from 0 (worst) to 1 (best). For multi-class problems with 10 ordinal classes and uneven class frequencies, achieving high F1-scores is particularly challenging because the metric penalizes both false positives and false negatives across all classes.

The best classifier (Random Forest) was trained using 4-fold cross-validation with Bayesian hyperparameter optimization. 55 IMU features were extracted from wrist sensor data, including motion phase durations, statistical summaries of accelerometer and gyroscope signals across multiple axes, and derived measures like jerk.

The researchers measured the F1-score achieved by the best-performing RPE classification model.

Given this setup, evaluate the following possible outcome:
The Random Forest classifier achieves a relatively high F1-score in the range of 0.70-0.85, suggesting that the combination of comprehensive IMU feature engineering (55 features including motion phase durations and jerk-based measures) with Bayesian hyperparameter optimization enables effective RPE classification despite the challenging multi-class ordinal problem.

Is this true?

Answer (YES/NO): NO